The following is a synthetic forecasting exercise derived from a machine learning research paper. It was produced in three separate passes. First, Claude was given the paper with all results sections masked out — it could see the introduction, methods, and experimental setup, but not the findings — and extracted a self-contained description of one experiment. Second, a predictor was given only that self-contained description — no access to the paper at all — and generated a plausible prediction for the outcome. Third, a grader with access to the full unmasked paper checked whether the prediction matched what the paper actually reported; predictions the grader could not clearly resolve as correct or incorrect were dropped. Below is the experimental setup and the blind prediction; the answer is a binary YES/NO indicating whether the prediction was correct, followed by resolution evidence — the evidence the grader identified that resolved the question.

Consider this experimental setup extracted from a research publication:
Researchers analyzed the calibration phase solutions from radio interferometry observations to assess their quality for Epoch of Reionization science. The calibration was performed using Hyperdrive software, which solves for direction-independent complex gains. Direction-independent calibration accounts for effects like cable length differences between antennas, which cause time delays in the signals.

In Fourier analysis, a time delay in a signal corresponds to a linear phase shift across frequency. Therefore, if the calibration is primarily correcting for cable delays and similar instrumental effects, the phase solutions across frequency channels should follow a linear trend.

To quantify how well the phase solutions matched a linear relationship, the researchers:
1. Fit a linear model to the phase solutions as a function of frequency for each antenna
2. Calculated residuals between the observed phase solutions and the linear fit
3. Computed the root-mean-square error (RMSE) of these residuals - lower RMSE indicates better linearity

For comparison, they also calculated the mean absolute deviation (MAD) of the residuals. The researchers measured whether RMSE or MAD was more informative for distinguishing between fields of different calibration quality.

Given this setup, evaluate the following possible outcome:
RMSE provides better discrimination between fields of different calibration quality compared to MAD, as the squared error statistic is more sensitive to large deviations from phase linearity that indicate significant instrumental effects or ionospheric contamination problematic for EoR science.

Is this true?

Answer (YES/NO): NO